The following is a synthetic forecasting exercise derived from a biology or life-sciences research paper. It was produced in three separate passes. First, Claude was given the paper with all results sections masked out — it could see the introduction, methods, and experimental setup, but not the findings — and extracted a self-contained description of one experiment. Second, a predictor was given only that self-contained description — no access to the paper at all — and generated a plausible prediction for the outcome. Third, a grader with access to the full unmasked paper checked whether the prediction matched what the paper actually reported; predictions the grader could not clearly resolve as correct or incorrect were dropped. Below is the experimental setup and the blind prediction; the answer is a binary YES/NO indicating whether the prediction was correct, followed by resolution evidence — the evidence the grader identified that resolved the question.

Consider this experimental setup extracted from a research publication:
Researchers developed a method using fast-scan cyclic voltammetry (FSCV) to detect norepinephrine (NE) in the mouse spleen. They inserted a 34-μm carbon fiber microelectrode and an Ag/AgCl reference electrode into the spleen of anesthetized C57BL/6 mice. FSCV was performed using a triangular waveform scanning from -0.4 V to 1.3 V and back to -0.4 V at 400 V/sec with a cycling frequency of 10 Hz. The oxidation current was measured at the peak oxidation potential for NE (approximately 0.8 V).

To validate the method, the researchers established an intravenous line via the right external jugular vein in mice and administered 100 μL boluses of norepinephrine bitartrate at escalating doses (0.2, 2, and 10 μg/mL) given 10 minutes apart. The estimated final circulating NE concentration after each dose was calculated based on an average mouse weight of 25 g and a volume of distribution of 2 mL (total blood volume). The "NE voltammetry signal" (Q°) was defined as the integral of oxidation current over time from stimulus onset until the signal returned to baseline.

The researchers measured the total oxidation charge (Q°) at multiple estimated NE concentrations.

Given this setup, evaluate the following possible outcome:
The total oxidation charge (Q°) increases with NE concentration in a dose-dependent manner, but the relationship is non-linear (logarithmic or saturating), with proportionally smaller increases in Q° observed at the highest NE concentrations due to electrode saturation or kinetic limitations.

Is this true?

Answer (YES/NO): NO